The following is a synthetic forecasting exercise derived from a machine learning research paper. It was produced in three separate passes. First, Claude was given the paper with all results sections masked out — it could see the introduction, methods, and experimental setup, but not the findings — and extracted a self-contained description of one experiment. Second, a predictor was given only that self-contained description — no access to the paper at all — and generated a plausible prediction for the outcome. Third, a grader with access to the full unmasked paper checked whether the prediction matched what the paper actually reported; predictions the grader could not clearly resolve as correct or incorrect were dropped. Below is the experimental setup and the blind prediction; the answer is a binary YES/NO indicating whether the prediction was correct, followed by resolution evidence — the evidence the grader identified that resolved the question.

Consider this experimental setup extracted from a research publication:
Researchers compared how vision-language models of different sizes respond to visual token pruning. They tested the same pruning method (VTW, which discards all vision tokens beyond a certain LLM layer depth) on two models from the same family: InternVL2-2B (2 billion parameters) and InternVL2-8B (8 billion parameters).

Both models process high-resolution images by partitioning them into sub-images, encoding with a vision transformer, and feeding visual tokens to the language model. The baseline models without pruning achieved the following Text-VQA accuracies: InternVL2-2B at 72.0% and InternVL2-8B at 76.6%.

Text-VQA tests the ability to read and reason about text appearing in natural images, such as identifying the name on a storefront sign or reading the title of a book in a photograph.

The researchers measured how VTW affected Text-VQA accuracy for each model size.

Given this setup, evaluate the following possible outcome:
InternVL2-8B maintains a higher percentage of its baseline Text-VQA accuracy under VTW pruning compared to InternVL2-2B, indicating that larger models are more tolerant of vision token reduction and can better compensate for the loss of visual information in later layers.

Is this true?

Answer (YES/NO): YES